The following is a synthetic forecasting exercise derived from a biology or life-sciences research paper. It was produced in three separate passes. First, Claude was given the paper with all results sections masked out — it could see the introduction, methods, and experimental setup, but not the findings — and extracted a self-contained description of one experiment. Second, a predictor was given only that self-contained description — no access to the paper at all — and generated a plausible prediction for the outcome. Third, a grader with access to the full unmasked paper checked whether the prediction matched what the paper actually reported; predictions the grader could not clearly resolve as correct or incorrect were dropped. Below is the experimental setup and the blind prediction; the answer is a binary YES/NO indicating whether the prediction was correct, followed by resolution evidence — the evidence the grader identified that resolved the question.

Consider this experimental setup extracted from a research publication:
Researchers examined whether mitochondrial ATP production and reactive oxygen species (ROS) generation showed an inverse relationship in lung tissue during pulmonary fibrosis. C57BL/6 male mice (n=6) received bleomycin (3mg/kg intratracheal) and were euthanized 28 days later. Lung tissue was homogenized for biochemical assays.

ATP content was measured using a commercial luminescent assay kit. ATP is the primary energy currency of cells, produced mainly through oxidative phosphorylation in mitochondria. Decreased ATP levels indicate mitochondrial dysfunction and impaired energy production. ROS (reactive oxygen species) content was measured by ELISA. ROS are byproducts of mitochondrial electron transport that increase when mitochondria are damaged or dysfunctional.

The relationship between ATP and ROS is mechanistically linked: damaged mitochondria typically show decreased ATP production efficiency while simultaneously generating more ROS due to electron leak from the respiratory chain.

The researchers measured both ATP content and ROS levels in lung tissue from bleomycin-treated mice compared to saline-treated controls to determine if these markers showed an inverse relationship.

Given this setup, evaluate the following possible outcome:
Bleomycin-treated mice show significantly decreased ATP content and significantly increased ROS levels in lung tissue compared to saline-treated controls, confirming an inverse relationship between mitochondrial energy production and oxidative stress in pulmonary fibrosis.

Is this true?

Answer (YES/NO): YES